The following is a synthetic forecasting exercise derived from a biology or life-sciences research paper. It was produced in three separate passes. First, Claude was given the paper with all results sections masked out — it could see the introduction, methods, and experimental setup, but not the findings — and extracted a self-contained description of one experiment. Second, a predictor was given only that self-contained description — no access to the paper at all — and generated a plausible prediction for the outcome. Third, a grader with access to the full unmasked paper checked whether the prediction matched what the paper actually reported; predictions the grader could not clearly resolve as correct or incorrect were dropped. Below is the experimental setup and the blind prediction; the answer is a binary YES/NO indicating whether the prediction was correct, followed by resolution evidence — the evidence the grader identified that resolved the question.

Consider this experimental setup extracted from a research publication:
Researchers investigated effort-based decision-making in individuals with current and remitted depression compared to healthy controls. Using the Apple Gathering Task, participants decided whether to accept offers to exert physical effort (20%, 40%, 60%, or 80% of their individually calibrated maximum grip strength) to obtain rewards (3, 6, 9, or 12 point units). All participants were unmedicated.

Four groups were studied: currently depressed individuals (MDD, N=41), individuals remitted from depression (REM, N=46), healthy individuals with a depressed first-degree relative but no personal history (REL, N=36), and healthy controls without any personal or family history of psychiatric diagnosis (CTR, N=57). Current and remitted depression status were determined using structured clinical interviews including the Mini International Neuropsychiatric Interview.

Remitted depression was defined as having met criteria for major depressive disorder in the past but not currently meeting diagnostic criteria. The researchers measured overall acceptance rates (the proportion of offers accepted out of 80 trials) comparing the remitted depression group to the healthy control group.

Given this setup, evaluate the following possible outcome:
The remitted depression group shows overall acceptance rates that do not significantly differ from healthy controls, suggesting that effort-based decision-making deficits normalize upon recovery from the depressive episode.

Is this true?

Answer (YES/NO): NO